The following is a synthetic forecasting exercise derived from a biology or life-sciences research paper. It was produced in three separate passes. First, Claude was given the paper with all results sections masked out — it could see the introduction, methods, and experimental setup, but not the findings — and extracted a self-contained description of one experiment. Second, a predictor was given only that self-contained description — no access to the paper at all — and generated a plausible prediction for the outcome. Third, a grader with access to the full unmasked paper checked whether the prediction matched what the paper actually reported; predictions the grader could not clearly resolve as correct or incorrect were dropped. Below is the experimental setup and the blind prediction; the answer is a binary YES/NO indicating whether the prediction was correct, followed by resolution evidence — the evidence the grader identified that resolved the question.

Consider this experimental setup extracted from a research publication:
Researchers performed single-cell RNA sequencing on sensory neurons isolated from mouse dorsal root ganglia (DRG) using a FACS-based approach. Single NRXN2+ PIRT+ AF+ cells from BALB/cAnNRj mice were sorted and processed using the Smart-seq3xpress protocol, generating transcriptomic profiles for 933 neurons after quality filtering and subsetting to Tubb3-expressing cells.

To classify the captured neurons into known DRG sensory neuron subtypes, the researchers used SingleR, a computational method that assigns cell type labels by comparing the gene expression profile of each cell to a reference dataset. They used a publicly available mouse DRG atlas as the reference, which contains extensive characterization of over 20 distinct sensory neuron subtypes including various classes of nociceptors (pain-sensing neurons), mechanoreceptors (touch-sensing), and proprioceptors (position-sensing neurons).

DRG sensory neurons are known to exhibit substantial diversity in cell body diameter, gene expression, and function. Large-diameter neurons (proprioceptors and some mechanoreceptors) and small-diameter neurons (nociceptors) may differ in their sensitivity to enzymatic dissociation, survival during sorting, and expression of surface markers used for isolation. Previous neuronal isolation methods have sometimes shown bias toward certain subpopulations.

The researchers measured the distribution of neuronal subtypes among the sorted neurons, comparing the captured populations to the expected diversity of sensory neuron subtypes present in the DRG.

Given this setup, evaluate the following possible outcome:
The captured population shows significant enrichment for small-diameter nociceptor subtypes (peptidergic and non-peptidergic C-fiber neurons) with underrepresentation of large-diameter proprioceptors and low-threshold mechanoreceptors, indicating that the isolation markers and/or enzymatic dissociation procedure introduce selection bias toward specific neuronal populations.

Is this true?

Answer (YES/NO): NO